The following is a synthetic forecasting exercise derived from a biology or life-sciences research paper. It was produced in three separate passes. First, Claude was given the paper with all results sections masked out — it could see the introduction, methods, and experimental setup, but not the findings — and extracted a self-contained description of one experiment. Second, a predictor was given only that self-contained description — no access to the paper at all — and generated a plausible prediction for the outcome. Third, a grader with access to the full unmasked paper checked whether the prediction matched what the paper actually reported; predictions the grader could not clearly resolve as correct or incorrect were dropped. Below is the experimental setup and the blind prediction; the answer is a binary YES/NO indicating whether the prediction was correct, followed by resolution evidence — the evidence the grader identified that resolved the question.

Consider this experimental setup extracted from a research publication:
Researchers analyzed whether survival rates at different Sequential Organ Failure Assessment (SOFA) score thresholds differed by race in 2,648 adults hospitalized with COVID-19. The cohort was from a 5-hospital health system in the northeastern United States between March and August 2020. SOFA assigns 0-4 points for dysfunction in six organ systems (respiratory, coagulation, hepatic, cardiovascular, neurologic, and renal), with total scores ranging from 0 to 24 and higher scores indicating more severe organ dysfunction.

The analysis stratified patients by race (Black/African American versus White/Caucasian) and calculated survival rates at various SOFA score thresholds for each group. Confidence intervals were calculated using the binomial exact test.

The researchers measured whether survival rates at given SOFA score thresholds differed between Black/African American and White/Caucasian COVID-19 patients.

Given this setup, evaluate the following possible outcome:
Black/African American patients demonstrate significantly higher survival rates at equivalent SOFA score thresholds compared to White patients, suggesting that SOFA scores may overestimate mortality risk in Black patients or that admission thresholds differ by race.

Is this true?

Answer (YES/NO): NO